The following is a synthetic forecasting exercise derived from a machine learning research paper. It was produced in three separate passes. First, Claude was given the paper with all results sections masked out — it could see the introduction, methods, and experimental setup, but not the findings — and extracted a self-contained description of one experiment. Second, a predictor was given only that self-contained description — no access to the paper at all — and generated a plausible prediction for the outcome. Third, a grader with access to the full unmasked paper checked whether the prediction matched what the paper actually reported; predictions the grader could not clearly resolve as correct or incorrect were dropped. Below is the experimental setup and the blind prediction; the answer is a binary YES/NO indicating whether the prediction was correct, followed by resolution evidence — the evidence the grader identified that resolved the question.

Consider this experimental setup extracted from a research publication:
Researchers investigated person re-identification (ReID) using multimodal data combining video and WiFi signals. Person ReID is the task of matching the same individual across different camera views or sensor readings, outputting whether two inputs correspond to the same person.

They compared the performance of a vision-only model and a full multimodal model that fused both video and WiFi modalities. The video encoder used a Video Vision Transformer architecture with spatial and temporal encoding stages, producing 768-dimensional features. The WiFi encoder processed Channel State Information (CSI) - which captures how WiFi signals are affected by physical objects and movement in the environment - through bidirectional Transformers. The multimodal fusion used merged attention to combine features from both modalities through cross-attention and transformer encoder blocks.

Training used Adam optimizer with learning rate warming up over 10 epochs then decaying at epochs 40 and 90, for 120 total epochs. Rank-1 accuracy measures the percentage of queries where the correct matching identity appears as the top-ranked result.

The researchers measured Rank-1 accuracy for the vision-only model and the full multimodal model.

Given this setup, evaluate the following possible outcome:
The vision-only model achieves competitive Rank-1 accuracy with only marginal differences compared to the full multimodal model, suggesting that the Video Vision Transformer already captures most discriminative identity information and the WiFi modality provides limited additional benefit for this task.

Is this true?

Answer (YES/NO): NO